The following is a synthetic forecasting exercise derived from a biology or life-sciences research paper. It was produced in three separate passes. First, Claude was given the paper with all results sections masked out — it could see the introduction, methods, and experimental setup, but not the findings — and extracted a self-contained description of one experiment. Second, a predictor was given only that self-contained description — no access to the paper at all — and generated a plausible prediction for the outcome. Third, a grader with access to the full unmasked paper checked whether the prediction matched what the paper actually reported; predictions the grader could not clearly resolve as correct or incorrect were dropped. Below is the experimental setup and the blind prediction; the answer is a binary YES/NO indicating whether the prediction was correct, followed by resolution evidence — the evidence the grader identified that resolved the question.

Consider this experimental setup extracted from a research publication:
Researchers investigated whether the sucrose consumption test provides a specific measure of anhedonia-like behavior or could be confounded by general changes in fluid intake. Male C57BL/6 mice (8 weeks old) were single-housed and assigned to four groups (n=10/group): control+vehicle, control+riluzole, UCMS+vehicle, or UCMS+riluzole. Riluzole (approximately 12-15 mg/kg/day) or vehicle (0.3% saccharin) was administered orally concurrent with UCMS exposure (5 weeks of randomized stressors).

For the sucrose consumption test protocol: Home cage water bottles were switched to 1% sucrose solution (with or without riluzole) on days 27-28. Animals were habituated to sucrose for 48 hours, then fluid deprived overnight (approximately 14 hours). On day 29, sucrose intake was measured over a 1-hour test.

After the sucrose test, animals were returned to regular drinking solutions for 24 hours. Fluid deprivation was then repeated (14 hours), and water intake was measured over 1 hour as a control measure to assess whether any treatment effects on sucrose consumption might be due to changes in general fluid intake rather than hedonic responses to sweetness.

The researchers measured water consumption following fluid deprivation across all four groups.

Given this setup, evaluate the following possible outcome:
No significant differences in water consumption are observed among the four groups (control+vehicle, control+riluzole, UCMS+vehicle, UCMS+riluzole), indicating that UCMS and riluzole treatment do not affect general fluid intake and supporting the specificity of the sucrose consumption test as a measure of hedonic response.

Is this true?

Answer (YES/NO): NO